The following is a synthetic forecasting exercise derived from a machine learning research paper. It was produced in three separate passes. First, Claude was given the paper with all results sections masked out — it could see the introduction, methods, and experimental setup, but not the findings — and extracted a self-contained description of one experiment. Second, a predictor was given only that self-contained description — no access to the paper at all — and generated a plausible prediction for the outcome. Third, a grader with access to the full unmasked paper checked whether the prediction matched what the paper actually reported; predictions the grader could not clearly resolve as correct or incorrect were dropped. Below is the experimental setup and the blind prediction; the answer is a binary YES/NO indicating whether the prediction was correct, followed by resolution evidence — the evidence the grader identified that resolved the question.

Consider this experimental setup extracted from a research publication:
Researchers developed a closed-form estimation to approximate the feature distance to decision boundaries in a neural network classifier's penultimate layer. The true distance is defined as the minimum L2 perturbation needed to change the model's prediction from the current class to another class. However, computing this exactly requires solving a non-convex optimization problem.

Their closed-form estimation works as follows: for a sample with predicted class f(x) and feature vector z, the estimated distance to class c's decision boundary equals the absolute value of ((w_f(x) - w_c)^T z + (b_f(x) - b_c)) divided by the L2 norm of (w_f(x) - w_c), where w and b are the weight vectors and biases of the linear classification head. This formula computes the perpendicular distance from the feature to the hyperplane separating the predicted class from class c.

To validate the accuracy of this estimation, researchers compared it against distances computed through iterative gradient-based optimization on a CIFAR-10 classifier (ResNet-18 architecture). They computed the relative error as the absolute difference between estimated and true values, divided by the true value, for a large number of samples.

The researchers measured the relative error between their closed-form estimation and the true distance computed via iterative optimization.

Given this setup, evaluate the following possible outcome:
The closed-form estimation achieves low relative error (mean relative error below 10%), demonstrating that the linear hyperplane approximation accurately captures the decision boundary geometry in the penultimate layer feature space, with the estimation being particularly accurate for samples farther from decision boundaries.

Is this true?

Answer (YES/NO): YES